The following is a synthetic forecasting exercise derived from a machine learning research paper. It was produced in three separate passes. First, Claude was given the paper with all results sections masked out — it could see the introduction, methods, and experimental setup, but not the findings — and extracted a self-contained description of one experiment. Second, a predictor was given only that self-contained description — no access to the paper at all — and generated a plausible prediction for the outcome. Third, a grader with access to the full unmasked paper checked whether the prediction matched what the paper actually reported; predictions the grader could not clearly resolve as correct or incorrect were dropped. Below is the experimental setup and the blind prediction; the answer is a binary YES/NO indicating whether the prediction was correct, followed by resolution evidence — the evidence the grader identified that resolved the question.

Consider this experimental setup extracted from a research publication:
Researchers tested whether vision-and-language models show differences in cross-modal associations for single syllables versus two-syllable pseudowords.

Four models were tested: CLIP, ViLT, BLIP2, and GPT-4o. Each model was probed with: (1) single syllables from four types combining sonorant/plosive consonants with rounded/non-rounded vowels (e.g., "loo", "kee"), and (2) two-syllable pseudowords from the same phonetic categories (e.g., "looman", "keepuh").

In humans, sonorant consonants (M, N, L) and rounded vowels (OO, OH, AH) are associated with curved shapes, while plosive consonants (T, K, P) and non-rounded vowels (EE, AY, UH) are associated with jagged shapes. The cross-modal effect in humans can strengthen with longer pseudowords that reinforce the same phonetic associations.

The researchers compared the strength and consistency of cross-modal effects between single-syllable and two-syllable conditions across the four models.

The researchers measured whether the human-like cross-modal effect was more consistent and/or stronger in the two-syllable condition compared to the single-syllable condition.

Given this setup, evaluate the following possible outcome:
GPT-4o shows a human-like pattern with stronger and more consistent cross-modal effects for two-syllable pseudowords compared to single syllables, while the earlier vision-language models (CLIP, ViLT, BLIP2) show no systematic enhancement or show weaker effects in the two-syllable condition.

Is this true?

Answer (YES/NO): NO